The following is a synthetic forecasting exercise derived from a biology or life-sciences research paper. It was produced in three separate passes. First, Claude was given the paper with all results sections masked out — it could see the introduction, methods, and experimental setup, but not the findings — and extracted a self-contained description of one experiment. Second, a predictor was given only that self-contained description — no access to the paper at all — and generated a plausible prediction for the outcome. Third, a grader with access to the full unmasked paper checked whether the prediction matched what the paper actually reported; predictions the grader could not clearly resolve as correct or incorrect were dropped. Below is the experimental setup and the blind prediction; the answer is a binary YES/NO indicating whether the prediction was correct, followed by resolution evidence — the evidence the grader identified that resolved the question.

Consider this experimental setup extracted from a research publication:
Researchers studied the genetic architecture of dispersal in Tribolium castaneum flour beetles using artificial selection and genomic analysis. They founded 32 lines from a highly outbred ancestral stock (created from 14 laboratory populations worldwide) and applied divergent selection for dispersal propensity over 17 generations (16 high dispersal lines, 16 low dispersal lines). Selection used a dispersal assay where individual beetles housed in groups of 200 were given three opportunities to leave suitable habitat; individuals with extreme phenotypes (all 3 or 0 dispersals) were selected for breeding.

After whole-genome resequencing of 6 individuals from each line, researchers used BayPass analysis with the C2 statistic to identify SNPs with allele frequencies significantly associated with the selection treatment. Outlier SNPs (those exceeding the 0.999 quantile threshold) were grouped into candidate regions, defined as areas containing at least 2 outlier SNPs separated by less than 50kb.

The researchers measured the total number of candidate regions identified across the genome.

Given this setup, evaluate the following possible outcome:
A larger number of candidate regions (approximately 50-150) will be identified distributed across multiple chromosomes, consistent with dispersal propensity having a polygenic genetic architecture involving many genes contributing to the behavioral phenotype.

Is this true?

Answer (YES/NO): NO